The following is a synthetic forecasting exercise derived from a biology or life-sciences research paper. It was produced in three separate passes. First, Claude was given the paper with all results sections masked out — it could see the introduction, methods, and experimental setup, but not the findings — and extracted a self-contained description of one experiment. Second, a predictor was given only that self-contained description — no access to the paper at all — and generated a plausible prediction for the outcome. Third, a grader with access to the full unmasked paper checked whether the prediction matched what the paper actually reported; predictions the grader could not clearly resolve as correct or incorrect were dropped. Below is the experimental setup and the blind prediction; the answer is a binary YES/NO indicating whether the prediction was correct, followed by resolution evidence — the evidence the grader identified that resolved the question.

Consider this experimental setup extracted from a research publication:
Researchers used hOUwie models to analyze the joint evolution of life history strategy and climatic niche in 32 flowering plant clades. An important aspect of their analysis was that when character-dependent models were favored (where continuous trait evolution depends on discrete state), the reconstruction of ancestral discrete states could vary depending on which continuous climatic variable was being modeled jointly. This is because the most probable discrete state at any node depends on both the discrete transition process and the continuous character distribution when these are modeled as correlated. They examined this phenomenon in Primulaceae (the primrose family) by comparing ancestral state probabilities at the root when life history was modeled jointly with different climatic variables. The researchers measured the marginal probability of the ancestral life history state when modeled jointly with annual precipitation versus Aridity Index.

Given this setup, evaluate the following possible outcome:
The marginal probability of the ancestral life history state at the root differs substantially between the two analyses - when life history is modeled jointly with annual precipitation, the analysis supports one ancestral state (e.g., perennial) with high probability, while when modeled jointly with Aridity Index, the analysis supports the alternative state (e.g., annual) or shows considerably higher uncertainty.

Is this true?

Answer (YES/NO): YES